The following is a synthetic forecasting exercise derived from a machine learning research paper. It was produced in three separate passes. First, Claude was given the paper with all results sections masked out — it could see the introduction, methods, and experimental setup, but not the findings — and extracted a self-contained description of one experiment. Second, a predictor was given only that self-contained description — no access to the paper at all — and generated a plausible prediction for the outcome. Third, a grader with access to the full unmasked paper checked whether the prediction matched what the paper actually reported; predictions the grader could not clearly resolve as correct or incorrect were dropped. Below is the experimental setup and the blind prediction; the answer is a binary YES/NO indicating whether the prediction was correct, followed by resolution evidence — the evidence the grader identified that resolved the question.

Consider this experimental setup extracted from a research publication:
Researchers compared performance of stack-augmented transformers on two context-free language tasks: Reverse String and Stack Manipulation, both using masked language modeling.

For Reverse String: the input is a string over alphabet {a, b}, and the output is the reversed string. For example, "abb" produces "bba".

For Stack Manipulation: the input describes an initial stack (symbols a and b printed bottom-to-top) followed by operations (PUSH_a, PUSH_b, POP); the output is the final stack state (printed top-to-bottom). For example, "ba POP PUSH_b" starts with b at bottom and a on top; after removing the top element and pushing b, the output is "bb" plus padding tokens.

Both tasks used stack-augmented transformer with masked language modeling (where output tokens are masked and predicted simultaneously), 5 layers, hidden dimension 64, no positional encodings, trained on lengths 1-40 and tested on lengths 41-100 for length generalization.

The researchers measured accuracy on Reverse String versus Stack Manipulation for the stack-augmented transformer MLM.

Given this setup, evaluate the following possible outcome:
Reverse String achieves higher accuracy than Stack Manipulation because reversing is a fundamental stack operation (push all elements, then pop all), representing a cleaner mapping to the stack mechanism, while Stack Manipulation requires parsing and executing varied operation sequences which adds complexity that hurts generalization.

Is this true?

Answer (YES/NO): YES